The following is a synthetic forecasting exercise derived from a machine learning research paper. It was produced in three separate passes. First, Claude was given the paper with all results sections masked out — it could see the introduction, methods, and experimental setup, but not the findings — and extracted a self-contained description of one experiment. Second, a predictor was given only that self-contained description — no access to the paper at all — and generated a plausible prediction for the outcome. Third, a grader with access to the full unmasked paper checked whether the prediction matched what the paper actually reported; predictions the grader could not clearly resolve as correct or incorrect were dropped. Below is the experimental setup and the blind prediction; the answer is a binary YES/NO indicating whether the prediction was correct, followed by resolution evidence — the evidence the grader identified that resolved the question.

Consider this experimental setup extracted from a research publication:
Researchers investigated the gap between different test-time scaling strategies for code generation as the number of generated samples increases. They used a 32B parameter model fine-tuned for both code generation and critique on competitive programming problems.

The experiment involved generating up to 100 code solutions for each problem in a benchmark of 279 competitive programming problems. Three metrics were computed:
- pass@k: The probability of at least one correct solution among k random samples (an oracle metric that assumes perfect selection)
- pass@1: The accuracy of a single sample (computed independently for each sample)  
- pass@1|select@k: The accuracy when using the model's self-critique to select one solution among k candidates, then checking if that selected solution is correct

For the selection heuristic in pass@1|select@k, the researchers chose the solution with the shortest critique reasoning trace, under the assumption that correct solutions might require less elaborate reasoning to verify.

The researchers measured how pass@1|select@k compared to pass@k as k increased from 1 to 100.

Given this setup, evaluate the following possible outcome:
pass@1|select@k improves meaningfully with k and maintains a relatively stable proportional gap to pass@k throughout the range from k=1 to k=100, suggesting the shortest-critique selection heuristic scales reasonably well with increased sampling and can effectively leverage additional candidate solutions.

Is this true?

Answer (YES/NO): NO